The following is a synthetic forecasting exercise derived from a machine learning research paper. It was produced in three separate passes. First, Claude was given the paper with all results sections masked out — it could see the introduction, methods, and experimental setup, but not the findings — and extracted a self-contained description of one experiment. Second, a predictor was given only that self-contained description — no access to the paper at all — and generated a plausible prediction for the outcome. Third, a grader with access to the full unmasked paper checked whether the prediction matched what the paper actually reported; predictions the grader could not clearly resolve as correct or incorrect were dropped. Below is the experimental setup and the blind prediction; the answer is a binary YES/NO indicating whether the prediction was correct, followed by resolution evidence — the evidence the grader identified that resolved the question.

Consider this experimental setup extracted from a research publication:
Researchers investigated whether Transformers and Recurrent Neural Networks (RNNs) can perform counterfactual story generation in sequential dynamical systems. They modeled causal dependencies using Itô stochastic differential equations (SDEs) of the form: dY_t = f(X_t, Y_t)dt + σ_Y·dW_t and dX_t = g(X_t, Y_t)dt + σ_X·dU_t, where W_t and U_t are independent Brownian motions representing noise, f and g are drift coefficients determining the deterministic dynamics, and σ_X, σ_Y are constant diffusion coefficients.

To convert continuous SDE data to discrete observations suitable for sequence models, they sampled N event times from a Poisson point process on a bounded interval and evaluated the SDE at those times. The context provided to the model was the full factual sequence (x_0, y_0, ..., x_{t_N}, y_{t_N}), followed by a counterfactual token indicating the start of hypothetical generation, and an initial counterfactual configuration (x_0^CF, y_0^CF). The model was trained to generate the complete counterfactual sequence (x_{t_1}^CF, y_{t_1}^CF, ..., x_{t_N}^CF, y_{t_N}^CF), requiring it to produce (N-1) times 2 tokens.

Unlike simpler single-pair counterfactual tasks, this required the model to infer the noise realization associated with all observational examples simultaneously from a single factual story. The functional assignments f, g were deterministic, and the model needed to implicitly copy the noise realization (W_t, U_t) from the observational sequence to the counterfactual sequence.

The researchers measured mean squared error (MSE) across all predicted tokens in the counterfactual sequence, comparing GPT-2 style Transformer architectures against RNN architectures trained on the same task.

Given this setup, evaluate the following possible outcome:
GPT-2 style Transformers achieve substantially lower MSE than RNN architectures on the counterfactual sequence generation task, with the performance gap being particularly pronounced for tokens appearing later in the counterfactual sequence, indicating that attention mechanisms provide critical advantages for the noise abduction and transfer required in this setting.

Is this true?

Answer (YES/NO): NO